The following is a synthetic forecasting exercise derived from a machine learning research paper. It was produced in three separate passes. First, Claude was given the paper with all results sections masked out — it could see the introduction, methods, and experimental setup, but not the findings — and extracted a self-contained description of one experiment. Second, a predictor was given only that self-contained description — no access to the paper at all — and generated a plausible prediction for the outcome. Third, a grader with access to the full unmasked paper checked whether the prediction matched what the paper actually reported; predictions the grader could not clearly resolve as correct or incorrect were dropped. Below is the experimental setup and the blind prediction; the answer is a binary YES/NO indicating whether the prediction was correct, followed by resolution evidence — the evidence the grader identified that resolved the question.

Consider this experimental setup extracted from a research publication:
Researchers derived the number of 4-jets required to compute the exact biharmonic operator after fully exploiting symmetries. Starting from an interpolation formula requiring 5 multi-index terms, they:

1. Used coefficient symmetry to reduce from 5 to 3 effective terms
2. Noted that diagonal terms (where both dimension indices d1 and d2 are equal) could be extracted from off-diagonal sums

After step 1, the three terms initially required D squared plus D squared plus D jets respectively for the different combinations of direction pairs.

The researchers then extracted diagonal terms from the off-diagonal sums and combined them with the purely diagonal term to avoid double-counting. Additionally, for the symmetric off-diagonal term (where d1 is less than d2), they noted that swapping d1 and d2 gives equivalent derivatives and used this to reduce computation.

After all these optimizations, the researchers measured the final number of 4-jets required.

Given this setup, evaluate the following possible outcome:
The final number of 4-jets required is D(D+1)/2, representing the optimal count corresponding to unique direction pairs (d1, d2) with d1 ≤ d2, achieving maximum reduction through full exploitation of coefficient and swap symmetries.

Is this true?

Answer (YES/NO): NO